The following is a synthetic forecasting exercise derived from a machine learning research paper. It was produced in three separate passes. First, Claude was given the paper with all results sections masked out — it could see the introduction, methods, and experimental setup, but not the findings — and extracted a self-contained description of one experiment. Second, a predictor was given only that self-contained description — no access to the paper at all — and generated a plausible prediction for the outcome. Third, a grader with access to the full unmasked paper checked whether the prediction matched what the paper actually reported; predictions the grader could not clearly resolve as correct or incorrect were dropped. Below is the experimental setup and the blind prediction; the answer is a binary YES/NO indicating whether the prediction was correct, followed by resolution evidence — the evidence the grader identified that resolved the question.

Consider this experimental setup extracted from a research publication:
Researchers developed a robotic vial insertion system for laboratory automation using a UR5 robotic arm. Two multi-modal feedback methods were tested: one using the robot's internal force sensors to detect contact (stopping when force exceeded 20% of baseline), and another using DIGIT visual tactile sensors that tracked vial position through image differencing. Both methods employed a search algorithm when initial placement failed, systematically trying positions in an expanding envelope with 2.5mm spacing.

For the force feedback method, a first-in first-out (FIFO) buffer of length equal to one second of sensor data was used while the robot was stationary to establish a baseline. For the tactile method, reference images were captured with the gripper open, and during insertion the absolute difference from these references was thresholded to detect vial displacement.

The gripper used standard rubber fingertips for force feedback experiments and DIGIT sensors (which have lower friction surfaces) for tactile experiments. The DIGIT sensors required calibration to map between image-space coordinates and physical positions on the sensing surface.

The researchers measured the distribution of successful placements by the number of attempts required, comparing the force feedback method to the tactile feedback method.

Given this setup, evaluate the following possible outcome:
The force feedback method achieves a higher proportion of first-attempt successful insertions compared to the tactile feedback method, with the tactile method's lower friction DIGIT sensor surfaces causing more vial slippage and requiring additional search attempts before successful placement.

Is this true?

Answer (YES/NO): YES